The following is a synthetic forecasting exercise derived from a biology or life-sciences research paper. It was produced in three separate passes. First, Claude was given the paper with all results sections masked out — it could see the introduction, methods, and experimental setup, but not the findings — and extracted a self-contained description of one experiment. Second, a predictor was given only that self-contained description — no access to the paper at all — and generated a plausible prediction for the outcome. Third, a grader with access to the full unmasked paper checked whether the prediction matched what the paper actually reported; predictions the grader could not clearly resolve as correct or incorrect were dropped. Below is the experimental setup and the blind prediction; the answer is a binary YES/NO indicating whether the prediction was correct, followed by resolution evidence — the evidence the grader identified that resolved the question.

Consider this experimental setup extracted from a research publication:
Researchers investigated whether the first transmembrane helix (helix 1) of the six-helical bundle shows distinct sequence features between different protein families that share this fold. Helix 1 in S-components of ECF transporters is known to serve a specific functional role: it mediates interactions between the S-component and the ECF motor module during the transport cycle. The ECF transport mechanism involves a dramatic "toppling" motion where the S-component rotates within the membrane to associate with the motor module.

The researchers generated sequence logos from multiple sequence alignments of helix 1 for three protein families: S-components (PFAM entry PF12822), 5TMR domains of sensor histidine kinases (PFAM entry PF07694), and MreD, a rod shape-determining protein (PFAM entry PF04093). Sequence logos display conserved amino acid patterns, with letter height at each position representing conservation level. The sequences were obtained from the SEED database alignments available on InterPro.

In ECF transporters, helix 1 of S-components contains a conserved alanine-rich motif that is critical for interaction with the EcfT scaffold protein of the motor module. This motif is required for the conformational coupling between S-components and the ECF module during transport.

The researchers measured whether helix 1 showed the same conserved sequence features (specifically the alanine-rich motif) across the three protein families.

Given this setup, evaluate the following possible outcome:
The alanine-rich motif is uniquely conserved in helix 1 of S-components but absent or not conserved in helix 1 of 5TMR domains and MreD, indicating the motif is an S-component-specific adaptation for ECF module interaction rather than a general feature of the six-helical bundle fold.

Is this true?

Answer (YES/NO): YES